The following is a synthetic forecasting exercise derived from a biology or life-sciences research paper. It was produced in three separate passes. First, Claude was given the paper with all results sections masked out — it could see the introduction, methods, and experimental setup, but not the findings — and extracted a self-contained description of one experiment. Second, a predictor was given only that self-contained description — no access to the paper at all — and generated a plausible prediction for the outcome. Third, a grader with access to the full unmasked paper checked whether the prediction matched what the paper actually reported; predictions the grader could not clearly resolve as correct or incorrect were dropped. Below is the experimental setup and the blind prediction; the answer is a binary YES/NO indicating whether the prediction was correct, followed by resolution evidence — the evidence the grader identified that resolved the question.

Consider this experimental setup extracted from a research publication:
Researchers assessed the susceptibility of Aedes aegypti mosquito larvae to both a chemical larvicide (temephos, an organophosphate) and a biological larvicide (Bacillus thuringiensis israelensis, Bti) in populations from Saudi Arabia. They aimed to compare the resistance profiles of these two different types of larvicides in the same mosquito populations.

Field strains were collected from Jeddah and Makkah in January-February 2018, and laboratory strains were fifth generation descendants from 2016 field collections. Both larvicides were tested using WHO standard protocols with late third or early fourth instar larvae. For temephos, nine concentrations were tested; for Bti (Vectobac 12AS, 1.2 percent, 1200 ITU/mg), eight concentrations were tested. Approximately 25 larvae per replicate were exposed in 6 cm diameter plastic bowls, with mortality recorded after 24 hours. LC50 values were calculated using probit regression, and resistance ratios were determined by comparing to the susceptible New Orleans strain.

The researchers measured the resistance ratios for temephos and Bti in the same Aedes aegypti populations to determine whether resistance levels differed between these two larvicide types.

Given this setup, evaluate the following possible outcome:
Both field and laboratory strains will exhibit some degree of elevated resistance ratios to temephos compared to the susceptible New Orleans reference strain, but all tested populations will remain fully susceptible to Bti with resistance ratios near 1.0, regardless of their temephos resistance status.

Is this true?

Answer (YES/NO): NO